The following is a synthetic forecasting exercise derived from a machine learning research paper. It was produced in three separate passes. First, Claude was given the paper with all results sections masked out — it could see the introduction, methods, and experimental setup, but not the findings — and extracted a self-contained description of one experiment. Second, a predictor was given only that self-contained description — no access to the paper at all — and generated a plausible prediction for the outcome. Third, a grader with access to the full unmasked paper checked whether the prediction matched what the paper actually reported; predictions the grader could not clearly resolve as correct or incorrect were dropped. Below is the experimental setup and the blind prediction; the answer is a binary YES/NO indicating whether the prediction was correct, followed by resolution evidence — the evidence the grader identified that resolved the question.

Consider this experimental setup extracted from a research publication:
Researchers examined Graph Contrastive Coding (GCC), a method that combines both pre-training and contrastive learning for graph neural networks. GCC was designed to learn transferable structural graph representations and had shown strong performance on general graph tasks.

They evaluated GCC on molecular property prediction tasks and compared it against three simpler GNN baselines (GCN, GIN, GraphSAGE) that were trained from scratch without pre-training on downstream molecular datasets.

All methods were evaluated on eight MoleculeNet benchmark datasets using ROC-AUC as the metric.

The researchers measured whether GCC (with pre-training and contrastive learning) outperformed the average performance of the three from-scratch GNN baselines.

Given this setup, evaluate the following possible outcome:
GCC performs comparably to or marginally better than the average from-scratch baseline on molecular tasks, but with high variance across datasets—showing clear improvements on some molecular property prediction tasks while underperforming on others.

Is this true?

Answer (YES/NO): NO